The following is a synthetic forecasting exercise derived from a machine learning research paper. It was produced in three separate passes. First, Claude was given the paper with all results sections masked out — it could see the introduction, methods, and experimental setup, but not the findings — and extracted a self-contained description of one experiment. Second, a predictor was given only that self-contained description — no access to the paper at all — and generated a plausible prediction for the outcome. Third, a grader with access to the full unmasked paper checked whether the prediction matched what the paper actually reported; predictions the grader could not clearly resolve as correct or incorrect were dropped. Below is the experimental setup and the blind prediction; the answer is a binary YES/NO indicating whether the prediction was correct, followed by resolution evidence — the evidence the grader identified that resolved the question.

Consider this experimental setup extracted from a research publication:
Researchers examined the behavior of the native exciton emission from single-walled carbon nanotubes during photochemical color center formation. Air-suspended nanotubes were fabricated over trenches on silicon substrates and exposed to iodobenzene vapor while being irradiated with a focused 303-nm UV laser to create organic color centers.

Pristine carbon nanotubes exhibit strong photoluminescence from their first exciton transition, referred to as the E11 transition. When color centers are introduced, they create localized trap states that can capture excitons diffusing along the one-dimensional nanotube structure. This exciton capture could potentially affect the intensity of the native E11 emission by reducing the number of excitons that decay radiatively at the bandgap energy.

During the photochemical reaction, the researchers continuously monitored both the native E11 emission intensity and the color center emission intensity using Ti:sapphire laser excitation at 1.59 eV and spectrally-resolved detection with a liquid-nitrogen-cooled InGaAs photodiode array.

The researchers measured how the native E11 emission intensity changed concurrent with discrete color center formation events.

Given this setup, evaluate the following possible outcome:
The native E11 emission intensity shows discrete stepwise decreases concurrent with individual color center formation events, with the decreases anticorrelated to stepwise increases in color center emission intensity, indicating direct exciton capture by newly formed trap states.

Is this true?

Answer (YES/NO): YES